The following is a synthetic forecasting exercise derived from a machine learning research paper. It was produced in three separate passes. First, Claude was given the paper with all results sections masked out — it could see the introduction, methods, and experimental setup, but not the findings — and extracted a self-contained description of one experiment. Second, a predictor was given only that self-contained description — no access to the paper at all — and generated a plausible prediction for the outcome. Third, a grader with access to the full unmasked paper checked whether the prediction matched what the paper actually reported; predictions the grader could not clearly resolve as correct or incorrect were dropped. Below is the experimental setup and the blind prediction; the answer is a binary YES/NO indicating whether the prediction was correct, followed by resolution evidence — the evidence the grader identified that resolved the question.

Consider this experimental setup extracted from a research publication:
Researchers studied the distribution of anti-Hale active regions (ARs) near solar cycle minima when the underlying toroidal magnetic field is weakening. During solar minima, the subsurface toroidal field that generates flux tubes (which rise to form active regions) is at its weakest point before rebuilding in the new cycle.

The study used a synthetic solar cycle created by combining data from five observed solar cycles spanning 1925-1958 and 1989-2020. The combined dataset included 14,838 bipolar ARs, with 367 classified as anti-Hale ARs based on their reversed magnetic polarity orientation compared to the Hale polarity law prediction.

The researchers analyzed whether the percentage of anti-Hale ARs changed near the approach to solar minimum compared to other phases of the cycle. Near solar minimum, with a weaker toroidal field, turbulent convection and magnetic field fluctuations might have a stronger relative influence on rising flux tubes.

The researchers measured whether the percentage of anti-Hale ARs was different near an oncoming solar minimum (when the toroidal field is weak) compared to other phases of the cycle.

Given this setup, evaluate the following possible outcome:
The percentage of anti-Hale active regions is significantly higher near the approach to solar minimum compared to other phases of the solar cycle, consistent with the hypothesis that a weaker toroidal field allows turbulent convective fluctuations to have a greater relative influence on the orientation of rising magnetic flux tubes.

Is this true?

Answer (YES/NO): YES